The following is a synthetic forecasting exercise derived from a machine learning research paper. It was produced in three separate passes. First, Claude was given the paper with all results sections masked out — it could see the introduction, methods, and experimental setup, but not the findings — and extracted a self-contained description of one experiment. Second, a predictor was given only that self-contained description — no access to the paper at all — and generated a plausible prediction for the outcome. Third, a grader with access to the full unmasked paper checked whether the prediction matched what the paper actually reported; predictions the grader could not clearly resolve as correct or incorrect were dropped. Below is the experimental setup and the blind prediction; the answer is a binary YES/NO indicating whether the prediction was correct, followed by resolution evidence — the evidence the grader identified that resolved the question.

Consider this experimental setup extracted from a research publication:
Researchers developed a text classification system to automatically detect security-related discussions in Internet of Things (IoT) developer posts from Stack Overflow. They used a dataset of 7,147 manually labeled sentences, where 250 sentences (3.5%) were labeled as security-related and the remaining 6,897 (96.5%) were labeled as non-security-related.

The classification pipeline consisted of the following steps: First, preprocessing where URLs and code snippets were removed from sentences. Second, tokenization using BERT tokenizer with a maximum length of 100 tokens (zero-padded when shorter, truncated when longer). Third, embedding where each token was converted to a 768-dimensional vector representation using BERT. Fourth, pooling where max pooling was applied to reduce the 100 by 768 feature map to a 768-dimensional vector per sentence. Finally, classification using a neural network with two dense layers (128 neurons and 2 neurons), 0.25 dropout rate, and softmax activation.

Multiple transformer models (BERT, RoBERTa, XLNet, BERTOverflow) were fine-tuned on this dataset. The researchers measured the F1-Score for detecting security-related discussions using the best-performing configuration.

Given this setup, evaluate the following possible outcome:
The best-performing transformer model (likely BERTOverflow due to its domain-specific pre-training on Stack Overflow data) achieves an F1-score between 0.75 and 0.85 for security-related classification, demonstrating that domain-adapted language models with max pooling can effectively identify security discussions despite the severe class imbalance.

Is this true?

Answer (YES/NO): NO